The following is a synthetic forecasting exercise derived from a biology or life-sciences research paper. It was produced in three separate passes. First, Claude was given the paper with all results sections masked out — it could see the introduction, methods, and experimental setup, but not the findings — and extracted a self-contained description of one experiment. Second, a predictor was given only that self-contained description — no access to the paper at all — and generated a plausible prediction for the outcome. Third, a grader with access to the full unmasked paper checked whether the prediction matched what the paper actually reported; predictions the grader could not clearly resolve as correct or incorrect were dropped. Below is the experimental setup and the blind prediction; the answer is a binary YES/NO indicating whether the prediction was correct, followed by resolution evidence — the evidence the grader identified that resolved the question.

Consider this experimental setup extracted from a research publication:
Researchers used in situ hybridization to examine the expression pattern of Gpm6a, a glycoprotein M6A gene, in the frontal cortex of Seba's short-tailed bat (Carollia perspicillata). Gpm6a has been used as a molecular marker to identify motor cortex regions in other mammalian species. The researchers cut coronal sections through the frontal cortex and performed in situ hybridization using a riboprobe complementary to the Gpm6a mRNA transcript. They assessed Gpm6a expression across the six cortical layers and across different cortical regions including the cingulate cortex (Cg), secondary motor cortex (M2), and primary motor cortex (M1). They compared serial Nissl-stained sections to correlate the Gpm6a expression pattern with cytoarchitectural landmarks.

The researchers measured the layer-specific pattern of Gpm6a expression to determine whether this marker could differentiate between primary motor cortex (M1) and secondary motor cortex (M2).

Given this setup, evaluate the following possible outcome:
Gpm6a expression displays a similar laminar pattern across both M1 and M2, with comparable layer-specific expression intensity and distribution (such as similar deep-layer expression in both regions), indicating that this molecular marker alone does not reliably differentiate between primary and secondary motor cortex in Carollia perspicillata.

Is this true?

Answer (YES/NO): NO